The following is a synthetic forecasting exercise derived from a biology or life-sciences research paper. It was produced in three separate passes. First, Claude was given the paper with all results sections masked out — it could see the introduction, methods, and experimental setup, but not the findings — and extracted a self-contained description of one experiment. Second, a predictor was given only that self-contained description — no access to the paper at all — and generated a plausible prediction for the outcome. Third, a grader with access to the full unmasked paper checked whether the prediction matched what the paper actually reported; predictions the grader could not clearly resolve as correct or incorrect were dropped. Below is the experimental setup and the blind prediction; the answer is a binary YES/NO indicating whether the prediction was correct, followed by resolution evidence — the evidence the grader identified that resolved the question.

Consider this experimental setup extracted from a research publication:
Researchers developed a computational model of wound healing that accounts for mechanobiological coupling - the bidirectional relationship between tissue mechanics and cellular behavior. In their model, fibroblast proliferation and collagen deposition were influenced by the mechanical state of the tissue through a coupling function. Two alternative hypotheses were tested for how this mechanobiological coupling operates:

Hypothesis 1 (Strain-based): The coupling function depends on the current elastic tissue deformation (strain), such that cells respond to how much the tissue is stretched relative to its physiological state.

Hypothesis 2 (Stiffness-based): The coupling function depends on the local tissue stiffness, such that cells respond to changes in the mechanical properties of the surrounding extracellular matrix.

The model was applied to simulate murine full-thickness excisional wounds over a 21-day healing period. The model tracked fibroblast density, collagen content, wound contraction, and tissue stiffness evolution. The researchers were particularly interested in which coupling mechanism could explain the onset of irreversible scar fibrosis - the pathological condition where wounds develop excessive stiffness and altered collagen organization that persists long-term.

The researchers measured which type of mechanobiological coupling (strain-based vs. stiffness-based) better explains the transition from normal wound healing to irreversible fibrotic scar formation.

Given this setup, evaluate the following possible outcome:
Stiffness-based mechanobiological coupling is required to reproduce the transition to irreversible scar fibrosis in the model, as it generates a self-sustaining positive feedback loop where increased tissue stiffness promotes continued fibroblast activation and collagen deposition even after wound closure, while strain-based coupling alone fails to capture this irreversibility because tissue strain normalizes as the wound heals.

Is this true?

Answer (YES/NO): NO